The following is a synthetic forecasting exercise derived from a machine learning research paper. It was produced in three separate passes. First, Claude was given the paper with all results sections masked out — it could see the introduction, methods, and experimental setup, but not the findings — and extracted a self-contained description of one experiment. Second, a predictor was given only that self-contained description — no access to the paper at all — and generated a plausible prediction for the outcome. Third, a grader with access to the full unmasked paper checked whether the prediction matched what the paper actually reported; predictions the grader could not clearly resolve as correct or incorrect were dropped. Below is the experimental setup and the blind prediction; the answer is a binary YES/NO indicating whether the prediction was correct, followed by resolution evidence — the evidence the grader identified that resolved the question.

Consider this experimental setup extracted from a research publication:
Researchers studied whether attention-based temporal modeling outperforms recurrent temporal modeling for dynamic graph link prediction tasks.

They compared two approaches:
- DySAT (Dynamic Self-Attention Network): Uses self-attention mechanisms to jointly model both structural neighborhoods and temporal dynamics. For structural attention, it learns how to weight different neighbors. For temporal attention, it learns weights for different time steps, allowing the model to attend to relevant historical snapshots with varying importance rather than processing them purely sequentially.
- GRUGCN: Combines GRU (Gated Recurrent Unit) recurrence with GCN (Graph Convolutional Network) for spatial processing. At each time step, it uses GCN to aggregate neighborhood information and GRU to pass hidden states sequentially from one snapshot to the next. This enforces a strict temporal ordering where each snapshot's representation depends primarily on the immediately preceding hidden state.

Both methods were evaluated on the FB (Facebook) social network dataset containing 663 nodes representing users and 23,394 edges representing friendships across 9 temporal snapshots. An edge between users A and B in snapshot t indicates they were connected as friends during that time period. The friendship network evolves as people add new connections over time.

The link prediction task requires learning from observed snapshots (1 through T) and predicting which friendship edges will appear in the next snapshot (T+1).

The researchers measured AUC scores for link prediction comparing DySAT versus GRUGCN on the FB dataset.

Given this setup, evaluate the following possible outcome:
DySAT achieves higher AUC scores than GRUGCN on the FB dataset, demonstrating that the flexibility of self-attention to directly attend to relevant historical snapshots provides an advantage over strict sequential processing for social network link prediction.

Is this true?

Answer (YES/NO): YES